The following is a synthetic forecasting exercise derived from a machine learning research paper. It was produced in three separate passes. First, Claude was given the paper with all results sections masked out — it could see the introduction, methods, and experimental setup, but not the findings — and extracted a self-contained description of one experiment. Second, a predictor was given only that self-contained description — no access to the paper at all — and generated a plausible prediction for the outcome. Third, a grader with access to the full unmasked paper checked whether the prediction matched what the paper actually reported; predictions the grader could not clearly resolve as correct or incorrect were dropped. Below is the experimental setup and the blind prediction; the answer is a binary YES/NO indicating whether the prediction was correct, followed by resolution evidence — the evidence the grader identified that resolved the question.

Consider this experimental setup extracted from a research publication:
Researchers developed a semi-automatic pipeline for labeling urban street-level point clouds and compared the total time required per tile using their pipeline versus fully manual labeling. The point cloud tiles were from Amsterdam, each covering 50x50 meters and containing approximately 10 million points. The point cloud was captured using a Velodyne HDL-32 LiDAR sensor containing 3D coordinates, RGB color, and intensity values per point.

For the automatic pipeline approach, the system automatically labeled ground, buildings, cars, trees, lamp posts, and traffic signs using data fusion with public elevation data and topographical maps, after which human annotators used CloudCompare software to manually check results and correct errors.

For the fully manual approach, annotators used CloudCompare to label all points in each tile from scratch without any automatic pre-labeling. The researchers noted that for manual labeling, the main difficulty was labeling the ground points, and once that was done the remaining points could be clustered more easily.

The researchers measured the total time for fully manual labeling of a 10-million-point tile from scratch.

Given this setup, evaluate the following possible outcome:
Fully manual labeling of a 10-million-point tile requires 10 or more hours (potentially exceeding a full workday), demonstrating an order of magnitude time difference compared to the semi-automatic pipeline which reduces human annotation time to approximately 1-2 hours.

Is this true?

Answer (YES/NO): NO